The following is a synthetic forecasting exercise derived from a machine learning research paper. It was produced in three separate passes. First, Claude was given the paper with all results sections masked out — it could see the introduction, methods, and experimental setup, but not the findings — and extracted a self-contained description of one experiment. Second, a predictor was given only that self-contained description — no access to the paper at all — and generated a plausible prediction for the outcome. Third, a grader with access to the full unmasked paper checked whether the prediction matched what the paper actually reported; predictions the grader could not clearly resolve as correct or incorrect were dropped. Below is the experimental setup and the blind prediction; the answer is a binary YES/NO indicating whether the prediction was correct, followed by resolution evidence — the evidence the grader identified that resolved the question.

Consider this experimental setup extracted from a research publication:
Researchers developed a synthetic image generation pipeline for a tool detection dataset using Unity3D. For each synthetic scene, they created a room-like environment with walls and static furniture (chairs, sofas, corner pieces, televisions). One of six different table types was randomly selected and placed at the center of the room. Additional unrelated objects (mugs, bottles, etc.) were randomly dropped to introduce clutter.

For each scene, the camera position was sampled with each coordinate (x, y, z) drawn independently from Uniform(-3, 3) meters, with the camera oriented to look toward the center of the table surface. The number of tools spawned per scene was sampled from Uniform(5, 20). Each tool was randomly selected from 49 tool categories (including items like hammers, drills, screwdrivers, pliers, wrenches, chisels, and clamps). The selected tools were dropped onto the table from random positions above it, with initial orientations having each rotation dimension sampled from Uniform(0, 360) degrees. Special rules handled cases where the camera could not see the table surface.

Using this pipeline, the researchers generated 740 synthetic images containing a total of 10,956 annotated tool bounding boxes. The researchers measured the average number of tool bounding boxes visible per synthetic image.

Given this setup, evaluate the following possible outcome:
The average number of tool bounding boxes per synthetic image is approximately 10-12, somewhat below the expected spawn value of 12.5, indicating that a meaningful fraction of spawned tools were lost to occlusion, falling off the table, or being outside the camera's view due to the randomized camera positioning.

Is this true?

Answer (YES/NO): NO